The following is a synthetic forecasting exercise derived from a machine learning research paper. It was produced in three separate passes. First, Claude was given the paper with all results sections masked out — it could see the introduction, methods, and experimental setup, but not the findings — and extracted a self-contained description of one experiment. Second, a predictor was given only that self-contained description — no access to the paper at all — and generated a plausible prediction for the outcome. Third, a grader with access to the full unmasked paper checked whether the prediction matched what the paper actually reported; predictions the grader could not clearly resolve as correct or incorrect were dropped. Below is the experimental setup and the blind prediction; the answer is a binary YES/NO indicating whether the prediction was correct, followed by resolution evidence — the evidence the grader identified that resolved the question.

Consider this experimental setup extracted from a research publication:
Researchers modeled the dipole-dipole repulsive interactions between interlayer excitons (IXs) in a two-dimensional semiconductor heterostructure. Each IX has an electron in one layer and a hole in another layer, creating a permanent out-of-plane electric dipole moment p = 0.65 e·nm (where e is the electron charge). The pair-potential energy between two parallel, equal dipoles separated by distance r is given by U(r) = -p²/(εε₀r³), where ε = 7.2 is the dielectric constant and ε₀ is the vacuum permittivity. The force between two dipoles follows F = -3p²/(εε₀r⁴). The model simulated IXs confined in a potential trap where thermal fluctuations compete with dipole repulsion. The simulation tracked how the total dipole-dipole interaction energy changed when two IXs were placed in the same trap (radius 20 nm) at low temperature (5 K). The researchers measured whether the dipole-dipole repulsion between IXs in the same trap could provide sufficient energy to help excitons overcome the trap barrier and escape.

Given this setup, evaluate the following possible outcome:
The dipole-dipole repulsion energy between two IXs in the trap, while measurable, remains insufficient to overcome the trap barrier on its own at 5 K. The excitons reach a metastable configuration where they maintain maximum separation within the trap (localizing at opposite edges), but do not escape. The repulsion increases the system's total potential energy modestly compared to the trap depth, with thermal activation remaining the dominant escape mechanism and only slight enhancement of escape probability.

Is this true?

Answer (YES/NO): NO